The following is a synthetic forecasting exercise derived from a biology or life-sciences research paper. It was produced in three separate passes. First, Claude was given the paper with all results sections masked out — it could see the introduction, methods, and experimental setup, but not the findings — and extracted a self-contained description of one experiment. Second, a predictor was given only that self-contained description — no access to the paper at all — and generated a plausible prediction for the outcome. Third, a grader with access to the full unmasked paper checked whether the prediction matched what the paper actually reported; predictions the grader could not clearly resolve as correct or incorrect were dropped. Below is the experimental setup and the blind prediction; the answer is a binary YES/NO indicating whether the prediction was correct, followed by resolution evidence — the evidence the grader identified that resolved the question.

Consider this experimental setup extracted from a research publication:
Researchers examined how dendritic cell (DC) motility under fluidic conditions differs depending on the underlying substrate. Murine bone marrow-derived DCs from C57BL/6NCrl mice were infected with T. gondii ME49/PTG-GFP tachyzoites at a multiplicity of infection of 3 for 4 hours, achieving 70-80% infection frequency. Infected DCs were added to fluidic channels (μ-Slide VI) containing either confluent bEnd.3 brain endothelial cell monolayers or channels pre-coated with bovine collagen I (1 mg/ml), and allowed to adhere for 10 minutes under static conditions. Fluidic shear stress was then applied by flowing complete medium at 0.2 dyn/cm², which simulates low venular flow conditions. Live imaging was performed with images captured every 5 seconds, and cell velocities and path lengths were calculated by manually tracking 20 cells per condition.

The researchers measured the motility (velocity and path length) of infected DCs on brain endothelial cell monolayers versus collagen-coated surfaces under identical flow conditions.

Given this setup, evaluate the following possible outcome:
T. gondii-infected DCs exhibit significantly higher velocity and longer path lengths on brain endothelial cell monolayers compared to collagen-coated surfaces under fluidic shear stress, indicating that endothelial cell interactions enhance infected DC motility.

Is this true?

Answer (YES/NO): NO